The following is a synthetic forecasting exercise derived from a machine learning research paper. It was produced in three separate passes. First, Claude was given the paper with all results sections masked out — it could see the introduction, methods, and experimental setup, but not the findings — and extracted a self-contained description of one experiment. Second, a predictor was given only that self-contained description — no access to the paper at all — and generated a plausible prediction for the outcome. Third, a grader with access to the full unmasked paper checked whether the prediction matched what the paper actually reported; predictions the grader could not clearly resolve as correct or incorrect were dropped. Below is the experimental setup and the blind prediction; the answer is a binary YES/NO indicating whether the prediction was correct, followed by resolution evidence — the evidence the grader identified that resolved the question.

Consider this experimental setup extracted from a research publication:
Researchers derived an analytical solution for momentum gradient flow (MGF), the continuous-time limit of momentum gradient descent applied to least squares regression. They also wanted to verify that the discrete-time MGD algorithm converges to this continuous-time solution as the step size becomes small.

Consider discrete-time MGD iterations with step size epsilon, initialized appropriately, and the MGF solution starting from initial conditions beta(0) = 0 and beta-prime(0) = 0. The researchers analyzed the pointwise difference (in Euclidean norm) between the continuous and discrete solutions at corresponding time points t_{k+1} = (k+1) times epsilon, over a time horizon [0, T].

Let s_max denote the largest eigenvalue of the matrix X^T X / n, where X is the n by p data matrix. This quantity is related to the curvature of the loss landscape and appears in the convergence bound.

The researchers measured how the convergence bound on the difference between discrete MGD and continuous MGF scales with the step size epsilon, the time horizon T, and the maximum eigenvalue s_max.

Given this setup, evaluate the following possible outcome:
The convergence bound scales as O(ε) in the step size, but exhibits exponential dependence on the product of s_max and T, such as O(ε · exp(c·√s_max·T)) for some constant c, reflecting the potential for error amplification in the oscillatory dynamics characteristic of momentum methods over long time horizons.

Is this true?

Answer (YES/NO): NO